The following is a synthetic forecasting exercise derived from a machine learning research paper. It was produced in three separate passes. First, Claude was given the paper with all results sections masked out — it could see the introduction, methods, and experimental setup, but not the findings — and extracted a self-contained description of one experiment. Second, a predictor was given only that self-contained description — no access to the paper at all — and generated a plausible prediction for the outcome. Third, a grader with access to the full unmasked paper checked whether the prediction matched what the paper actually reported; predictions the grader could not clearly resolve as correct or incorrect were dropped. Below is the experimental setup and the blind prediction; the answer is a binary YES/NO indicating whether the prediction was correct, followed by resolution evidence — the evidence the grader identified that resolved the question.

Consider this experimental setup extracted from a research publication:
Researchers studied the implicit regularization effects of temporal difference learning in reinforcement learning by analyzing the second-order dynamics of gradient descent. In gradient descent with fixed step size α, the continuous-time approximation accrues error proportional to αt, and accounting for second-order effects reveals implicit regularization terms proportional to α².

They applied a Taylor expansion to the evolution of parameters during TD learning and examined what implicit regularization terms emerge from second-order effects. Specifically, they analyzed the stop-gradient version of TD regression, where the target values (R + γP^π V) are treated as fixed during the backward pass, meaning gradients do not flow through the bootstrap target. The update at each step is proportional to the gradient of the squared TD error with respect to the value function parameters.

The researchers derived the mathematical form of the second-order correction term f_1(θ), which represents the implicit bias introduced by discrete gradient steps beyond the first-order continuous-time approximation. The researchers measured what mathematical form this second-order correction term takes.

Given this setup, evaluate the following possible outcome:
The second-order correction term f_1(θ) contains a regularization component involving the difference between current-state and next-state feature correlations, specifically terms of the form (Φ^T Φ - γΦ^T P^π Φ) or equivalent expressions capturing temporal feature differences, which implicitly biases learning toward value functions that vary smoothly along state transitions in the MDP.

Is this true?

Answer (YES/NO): NO